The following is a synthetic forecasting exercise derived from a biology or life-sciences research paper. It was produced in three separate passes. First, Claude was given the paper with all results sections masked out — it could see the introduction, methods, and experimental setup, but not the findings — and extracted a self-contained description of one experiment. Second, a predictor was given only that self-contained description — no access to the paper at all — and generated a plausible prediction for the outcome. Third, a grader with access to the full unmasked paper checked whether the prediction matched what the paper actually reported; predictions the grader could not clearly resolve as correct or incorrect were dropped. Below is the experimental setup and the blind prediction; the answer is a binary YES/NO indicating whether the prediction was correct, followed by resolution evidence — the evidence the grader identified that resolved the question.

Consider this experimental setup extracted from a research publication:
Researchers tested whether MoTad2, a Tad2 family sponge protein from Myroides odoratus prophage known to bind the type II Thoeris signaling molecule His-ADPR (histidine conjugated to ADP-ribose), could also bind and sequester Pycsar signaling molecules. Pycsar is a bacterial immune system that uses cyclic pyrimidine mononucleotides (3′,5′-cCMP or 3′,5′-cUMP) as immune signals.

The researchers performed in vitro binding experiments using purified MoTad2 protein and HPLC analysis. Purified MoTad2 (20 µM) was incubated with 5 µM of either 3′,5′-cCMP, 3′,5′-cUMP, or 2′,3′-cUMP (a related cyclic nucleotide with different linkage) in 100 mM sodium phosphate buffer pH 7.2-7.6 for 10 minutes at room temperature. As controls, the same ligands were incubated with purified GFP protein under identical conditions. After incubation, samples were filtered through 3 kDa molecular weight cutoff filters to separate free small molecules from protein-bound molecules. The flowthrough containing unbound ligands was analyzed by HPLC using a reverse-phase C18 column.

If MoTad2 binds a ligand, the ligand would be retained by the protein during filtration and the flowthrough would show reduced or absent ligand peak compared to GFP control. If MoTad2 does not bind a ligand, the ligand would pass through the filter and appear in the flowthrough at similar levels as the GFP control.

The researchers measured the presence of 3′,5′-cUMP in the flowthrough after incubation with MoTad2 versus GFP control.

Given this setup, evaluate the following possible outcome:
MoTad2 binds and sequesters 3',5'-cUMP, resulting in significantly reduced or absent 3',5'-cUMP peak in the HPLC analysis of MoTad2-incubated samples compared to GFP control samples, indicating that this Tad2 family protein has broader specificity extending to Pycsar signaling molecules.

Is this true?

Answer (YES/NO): YES